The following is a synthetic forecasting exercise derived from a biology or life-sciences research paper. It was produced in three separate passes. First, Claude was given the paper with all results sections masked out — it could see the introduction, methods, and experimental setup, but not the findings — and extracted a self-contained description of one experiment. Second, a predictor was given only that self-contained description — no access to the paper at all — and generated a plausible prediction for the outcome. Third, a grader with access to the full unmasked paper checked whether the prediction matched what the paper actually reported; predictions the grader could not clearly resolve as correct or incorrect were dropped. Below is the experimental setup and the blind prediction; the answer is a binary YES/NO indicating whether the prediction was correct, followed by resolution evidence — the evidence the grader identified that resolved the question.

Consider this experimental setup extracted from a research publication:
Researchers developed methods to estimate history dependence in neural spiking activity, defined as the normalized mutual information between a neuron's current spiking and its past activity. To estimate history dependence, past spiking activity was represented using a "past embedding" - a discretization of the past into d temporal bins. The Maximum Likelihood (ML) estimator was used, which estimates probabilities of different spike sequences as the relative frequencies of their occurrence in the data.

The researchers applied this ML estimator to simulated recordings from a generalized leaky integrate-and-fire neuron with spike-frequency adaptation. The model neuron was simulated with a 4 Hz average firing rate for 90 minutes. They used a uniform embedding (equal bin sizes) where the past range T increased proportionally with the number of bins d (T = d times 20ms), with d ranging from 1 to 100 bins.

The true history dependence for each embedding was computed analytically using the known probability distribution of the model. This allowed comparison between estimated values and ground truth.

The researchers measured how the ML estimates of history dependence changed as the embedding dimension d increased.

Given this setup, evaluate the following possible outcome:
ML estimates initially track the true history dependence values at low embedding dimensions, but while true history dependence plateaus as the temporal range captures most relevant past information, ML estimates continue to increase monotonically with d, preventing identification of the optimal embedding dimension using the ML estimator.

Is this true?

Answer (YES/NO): NO